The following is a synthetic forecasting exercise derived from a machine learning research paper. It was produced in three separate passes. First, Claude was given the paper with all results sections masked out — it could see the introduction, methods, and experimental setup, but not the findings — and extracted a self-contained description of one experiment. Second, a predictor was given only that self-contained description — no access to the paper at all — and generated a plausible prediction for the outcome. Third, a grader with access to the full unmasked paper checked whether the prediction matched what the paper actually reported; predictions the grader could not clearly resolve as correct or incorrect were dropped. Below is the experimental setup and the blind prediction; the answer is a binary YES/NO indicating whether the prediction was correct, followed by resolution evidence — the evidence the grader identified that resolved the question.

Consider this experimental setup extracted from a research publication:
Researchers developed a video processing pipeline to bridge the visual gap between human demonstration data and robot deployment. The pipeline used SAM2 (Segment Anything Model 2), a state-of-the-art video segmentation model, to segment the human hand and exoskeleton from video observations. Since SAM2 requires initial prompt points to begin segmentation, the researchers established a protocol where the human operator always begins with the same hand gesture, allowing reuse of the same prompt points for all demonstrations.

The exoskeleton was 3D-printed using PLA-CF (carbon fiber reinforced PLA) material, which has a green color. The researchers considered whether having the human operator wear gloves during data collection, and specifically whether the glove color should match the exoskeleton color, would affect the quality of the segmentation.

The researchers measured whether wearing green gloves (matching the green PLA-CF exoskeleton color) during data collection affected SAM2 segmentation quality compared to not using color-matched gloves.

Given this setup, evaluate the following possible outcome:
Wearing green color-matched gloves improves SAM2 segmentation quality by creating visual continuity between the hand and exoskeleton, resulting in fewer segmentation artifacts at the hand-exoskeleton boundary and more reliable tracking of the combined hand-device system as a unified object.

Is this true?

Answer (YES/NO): YES